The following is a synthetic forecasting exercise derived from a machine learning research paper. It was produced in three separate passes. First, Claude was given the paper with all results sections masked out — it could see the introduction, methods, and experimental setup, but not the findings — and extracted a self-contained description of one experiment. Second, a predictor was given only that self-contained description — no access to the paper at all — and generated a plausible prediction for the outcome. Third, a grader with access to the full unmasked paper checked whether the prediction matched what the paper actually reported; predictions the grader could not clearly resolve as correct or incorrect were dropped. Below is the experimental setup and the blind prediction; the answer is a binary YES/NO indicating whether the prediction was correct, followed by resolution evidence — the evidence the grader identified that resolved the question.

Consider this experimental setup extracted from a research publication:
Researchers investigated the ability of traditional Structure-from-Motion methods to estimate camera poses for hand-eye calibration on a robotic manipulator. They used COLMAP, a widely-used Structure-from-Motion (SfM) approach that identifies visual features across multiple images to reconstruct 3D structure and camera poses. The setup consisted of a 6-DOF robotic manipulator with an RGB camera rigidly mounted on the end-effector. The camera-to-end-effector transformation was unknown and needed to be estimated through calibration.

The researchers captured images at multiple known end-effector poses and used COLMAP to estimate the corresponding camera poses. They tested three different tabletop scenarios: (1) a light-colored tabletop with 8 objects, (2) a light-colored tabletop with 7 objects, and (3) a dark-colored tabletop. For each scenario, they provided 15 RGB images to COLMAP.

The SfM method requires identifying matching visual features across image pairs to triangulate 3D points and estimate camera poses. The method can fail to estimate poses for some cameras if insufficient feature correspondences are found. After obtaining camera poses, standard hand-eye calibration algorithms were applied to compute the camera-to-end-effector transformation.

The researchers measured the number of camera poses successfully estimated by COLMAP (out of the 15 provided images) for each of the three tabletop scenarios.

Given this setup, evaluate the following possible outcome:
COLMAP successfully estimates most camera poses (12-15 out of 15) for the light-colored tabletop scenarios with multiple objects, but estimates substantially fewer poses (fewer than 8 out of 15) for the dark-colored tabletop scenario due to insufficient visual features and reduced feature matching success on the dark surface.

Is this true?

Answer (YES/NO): NO